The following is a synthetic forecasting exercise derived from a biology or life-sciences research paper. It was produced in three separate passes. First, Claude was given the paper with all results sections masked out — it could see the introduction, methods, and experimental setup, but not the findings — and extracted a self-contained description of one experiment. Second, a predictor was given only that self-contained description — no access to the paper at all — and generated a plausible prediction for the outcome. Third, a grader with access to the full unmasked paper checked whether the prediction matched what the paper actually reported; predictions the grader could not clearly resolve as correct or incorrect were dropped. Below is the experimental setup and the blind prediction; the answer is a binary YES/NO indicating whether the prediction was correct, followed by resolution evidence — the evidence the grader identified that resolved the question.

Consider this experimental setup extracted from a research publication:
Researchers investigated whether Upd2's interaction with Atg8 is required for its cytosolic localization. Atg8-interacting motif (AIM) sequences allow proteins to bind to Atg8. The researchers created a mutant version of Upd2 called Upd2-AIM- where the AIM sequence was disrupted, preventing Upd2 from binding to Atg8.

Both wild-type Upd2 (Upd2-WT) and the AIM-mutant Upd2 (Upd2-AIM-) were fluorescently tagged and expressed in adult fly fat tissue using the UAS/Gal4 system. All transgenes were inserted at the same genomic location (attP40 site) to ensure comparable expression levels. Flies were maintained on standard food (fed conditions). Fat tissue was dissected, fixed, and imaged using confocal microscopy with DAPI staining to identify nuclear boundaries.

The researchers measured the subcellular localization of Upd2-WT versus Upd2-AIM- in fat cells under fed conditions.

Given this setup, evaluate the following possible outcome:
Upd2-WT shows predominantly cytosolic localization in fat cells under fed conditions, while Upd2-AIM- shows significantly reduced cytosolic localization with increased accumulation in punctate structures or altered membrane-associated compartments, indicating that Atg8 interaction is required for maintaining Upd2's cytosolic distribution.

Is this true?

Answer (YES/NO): NO